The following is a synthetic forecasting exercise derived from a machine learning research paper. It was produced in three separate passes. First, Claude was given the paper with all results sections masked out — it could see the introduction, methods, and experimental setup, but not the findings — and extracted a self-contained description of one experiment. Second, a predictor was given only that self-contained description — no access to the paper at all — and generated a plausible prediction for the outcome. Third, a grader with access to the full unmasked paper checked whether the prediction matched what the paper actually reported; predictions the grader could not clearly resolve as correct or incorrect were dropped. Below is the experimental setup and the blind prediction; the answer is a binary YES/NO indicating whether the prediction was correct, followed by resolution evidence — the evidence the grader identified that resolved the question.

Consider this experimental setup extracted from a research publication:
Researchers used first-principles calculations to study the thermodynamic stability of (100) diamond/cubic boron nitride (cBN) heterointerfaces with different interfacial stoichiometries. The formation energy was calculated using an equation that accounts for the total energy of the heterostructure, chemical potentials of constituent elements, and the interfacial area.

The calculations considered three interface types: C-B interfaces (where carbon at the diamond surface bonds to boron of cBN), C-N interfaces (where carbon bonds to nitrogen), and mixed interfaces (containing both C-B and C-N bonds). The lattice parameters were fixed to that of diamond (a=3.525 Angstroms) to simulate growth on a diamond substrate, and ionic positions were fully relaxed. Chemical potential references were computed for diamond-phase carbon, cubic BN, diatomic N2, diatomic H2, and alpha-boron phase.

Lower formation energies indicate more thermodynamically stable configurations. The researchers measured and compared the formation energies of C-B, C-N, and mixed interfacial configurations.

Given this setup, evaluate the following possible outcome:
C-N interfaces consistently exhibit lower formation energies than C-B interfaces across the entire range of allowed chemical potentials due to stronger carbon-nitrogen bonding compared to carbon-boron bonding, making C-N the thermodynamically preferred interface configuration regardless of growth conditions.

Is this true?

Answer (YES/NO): NO